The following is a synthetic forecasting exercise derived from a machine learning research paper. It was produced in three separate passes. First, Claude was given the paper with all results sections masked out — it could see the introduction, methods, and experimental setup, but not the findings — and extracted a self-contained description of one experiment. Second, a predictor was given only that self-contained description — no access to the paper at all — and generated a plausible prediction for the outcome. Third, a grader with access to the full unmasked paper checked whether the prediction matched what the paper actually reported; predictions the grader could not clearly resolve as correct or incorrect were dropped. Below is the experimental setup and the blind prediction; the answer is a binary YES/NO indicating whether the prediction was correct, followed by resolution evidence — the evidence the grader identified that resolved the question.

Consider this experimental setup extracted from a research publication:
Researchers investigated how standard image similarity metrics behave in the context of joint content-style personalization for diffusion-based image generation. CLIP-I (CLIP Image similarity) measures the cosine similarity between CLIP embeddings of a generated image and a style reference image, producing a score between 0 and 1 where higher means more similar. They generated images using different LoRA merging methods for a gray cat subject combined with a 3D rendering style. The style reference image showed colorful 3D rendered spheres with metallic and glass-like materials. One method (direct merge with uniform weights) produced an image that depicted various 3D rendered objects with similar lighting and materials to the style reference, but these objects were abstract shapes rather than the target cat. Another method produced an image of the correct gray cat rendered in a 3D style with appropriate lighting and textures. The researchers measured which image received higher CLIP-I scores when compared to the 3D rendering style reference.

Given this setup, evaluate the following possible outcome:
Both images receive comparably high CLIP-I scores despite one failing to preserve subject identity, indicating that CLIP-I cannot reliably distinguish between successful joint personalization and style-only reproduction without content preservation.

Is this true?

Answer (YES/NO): NO